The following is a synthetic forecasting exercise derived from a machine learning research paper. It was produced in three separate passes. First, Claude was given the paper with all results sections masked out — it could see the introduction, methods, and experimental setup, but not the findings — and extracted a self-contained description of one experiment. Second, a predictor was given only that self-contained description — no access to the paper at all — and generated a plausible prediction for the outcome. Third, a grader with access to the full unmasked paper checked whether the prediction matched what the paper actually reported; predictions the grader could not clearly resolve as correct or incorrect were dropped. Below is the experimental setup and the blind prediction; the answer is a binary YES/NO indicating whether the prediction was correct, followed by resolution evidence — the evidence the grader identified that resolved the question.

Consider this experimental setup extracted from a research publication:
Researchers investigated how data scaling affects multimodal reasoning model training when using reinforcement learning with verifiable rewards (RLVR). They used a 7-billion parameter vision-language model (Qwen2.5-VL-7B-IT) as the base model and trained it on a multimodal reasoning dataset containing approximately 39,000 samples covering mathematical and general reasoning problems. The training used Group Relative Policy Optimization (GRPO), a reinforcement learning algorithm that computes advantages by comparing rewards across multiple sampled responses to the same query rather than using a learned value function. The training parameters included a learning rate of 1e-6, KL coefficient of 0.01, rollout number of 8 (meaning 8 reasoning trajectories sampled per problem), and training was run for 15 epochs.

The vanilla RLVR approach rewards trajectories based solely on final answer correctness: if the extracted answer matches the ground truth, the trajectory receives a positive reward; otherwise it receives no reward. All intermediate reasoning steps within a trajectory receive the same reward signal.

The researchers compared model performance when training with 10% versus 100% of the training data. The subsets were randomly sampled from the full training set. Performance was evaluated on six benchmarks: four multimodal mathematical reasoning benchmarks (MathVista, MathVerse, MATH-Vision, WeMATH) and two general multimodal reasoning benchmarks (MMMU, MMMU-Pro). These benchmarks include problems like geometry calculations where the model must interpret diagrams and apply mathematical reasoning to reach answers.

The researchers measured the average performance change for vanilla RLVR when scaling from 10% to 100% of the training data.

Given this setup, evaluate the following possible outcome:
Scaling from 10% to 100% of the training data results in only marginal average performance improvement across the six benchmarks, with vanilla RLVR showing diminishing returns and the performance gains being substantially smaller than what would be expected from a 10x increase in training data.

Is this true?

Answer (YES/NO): YES